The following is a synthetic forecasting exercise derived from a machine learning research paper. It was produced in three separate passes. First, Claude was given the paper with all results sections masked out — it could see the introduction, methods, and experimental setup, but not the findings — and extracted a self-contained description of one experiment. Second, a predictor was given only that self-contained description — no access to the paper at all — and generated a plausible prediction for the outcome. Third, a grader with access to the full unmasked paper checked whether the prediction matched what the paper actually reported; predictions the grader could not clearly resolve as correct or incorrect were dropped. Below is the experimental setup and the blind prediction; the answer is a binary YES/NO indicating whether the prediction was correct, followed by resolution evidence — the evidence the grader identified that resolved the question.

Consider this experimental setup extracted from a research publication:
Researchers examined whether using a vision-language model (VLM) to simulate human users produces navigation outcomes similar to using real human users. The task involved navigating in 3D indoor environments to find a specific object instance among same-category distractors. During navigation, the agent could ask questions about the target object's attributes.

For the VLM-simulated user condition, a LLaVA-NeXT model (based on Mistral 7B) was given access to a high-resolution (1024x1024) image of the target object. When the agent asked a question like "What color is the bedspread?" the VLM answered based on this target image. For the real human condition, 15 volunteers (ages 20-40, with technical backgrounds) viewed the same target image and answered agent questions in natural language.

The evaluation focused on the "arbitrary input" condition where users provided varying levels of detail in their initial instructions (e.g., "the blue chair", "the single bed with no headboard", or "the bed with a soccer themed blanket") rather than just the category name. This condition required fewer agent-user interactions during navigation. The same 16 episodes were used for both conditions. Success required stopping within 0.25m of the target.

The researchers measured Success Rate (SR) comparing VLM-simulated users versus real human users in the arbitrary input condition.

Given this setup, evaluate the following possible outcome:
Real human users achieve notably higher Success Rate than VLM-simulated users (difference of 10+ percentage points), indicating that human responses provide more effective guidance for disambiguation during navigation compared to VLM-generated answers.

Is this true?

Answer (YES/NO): NO